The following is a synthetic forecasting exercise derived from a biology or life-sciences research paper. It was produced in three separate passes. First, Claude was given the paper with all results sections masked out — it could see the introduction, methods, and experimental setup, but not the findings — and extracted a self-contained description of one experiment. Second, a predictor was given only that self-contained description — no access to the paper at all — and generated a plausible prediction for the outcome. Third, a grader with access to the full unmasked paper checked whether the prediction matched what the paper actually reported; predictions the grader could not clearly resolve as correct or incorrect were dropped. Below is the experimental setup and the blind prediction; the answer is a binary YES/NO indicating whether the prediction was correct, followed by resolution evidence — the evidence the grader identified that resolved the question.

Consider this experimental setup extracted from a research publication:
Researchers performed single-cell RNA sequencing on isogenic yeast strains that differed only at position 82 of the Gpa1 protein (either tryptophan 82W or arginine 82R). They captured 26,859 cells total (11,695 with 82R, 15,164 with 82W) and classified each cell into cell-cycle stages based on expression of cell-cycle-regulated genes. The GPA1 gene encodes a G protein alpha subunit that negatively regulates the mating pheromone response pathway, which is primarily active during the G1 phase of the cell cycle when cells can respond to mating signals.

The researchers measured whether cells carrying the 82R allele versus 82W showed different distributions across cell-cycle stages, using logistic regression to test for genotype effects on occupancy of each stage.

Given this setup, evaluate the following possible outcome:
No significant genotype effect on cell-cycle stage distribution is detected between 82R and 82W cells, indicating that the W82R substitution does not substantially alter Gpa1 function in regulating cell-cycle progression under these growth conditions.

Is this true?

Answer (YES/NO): NO